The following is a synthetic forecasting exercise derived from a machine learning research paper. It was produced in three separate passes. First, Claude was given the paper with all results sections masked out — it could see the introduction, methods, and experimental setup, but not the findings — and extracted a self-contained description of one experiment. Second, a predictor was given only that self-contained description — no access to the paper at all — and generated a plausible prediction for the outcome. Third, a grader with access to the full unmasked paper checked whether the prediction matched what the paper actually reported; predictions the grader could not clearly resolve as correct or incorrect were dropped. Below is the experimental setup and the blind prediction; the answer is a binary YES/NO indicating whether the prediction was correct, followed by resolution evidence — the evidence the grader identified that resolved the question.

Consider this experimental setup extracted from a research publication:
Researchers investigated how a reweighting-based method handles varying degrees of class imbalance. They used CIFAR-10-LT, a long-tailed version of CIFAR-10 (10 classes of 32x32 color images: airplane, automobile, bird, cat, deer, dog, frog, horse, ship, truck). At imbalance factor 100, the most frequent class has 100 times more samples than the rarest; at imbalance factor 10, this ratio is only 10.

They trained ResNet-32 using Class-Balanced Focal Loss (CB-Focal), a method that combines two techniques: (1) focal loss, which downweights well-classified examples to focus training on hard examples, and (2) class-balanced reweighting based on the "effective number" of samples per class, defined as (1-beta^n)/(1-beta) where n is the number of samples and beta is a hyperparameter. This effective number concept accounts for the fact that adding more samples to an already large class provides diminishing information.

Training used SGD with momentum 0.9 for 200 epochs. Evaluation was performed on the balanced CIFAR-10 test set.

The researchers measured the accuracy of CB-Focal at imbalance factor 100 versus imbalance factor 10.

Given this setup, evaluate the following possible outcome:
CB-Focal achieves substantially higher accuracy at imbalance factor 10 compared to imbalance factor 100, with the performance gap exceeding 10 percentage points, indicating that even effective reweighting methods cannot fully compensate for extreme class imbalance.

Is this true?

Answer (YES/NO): YES